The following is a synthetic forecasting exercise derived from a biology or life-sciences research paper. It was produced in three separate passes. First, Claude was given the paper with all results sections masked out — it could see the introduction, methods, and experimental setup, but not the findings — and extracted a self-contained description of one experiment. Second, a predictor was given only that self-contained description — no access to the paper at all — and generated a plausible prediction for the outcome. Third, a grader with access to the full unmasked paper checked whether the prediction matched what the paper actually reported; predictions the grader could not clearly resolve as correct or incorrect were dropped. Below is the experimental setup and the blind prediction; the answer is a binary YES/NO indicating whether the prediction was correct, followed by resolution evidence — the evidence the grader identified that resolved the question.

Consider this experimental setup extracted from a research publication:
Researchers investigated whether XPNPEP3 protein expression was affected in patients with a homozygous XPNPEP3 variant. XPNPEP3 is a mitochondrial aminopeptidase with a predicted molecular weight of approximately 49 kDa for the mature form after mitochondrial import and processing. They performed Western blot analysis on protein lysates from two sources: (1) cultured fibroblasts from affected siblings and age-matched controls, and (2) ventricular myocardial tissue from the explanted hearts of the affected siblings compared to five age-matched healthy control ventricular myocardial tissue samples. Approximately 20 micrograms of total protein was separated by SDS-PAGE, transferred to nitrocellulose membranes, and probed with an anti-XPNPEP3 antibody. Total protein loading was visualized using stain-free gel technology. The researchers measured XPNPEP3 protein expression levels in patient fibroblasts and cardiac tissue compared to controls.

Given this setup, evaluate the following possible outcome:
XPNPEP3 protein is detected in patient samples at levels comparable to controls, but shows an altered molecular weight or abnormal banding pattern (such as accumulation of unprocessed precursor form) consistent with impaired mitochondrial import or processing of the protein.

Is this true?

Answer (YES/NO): NO